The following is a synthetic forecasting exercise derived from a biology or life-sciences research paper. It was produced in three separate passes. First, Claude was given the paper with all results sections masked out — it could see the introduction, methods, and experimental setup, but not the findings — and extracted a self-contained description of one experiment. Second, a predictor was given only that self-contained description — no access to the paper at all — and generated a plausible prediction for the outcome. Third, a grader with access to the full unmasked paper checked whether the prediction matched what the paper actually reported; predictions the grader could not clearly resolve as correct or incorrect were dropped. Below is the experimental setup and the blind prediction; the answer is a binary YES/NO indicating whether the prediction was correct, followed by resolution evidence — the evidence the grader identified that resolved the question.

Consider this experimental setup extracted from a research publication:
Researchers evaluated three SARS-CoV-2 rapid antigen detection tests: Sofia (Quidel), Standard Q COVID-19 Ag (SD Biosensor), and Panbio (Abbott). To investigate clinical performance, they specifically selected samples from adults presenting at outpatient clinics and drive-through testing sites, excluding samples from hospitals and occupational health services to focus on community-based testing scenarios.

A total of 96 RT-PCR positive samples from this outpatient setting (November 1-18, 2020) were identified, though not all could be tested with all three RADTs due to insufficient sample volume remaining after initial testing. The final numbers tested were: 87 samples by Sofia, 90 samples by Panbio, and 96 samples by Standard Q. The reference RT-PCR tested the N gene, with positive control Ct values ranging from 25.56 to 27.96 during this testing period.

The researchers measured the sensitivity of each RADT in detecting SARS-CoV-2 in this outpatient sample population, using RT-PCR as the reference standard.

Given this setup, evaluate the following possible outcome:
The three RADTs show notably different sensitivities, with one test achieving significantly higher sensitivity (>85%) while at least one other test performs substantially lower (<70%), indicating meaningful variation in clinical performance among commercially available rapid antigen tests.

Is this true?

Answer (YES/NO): NO